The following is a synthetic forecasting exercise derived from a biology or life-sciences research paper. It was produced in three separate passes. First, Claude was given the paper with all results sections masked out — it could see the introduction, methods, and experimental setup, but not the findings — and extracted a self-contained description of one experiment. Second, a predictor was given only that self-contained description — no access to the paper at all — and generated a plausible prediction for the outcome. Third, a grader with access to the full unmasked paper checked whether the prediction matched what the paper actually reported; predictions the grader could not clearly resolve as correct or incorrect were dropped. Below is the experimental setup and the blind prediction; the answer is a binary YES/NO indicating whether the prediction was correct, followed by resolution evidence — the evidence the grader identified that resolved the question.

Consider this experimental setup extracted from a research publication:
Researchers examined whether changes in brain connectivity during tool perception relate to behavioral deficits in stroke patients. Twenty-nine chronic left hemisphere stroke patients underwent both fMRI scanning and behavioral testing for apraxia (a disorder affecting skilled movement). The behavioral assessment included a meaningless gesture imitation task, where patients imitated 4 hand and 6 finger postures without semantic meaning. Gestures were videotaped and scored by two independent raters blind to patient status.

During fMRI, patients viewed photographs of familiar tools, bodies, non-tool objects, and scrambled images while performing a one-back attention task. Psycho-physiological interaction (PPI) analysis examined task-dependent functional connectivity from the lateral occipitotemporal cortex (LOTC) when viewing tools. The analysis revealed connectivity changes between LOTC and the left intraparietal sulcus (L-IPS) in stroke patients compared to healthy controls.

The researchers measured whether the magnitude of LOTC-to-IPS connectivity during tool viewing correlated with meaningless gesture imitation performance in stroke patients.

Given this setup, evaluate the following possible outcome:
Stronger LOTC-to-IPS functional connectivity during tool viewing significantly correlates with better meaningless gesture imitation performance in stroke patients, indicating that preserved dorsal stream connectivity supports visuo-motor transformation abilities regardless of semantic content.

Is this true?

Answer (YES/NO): NO